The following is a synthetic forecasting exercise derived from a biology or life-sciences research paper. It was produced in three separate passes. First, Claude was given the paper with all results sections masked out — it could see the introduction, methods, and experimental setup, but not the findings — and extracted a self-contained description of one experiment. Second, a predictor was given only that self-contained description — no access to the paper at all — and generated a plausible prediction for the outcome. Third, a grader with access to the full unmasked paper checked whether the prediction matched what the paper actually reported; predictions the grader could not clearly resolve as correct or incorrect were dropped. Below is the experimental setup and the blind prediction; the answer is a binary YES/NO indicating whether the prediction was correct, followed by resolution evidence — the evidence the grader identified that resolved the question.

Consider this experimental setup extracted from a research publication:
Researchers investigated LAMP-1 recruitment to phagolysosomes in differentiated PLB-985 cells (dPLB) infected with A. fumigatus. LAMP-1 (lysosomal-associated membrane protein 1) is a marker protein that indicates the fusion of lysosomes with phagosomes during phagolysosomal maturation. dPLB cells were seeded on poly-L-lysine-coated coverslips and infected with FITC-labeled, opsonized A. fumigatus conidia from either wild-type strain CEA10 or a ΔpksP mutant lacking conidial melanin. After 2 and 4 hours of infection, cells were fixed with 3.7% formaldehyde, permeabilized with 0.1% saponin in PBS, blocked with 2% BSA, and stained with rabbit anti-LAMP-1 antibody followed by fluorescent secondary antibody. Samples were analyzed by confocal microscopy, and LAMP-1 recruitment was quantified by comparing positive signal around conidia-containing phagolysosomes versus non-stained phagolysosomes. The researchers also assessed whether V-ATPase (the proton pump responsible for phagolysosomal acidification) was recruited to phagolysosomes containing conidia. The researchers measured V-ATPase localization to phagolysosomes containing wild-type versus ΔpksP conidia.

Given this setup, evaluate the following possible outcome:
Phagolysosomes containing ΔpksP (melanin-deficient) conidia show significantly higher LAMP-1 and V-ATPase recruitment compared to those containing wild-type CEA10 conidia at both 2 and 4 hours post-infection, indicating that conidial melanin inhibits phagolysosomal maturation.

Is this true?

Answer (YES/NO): NO